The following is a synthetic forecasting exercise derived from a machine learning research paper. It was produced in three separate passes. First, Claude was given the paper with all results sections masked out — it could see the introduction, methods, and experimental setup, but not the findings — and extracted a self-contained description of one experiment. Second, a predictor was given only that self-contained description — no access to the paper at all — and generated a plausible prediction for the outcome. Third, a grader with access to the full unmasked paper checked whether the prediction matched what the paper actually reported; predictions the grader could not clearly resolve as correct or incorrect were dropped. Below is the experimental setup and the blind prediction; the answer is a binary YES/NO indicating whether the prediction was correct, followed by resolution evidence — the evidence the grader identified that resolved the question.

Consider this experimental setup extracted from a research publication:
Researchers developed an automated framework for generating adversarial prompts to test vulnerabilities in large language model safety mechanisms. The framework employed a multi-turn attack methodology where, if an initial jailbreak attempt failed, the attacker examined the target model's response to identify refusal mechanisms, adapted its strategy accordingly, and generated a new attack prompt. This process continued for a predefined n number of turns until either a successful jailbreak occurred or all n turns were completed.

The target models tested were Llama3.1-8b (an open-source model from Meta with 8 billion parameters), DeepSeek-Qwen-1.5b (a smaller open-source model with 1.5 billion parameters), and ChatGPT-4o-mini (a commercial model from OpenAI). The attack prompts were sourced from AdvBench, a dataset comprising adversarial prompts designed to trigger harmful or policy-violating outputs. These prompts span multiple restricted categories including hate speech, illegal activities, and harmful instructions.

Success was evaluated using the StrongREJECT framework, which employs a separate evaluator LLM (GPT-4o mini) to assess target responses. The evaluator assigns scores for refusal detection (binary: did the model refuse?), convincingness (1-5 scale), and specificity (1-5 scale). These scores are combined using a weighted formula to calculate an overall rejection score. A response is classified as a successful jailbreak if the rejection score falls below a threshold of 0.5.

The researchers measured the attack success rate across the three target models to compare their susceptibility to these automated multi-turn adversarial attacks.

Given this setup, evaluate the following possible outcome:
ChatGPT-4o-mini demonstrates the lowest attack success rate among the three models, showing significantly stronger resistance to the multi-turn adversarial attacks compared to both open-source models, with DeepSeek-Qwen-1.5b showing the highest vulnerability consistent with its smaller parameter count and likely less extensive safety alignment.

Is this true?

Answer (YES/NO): NO